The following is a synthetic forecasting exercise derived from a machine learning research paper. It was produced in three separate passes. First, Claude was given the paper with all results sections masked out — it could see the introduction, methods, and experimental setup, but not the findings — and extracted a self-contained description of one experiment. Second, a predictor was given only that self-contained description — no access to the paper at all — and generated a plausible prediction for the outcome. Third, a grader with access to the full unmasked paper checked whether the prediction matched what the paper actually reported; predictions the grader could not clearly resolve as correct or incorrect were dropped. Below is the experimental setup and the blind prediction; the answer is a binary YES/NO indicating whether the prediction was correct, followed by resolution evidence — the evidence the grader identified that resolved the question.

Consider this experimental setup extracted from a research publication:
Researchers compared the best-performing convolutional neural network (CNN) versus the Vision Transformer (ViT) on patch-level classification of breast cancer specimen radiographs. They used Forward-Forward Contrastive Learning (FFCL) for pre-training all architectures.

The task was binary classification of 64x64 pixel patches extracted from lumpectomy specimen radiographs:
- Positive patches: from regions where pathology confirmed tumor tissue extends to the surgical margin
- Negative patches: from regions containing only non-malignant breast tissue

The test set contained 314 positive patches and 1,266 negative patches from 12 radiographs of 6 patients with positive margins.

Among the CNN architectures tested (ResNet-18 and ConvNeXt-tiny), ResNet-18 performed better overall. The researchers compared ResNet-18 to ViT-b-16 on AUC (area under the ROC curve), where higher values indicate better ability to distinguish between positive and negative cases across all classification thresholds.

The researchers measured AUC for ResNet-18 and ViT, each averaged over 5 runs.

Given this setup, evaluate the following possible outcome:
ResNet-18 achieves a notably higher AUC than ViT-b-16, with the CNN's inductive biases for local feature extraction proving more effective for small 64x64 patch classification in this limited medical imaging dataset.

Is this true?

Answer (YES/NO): NO